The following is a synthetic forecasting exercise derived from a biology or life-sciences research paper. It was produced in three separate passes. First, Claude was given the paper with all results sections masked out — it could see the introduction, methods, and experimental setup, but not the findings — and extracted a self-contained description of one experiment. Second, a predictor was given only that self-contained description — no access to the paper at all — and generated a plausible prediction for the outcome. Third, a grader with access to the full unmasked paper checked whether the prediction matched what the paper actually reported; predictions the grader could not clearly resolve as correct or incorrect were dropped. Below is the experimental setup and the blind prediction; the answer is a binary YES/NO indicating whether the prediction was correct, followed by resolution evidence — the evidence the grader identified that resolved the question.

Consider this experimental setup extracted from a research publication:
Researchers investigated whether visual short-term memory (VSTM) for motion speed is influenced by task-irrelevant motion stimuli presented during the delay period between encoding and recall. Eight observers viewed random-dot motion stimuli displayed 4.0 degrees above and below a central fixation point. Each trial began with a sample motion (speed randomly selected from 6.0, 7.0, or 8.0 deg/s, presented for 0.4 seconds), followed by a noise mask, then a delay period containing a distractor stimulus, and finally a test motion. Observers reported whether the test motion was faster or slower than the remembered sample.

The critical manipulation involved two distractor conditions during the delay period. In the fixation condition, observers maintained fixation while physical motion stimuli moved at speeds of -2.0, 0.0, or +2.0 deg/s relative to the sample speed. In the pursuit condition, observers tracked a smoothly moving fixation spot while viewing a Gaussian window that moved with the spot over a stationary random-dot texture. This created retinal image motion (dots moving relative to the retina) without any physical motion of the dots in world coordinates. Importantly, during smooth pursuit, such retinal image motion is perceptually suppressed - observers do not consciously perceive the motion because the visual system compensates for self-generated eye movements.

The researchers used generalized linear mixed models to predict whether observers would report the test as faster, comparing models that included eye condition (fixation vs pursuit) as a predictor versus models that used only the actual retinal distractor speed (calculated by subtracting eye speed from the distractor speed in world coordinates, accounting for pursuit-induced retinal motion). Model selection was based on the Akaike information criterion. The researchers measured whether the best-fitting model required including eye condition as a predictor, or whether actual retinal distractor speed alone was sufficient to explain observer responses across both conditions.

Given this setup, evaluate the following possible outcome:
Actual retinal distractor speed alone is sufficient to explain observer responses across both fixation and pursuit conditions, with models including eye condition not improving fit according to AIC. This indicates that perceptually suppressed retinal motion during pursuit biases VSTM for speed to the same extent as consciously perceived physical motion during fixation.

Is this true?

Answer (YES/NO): YES